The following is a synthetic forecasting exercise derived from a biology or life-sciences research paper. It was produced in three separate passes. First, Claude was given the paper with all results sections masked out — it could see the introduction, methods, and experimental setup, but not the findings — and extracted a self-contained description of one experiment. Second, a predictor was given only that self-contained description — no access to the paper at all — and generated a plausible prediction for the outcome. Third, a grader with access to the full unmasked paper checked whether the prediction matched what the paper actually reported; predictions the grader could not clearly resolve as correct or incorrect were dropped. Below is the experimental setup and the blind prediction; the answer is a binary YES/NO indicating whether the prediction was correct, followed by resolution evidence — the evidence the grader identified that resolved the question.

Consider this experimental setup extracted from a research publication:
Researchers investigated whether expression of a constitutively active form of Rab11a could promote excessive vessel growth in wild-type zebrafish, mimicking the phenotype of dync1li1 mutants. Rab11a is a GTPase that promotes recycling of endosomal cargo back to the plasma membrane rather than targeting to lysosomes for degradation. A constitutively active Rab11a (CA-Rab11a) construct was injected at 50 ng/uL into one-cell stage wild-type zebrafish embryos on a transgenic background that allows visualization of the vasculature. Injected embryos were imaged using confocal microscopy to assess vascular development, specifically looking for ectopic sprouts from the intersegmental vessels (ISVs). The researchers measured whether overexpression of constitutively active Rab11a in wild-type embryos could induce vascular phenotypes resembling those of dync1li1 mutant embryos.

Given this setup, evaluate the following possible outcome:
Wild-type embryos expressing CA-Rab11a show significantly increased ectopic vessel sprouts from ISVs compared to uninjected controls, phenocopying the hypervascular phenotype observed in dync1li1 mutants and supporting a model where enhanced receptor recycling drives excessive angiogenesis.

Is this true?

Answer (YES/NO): YES